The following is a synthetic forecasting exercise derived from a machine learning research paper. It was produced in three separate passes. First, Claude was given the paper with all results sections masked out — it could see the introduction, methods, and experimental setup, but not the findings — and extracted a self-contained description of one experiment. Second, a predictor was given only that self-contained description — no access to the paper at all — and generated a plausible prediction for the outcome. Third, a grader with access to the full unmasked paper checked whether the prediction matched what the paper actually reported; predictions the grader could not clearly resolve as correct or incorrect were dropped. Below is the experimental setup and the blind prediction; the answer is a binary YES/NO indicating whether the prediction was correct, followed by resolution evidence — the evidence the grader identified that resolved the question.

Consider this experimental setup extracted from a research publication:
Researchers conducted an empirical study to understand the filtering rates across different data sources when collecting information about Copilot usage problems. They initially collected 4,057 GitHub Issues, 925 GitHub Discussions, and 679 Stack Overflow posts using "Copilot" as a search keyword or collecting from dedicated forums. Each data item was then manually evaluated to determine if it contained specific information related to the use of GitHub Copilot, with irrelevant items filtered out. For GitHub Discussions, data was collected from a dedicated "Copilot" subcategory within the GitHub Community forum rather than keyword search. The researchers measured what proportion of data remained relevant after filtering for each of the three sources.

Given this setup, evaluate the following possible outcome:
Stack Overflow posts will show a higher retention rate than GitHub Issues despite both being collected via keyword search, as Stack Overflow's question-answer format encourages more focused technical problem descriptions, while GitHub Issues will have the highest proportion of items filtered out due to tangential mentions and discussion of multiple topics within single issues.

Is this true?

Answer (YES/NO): YES